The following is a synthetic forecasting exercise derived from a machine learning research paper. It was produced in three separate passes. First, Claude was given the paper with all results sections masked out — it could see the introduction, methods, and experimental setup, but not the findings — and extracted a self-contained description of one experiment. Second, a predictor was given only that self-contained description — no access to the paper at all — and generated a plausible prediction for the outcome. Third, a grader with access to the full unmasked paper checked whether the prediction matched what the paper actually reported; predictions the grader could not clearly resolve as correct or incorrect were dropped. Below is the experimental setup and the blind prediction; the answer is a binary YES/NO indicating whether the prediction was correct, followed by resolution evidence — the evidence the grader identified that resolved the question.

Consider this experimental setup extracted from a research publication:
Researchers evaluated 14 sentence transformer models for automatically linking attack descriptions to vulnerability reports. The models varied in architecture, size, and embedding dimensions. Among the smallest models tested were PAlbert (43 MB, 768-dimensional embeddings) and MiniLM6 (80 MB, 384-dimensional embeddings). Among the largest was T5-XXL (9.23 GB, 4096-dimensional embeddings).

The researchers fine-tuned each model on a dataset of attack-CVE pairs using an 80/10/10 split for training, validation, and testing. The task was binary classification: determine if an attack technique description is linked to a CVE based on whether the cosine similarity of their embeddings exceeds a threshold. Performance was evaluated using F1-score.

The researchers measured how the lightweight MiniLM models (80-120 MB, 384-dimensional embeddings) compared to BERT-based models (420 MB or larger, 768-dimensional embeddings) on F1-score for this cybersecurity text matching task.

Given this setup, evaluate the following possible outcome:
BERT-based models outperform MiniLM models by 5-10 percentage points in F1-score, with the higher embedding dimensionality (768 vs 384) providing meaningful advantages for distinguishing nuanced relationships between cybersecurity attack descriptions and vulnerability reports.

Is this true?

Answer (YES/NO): NO